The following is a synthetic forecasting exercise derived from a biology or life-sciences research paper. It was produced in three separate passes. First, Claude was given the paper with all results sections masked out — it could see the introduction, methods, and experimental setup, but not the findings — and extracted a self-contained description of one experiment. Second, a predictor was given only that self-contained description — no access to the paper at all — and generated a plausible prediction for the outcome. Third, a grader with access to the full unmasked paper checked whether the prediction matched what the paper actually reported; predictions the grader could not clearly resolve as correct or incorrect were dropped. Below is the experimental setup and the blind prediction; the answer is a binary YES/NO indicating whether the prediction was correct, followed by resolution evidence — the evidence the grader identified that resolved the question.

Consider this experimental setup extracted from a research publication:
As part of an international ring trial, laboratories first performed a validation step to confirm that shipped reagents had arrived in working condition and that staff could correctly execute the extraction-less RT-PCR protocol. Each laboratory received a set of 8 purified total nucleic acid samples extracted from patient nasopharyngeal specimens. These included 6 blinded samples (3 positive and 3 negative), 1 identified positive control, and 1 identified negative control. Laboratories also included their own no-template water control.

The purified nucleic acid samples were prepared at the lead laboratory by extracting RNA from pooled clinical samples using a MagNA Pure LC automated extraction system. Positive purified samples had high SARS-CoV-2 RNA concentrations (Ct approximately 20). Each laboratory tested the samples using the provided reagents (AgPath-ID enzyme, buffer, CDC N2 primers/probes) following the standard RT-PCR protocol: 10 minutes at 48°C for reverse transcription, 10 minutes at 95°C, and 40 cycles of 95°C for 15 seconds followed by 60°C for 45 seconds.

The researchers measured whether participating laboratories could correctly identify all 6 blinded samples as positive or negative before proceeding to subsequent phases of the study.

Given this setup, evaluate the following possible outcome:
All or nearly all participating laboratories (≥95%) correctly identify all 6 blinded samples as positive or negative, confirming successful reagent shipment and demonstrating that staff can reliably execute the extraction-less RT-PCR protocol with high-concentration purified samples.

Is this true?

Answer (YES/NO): YES